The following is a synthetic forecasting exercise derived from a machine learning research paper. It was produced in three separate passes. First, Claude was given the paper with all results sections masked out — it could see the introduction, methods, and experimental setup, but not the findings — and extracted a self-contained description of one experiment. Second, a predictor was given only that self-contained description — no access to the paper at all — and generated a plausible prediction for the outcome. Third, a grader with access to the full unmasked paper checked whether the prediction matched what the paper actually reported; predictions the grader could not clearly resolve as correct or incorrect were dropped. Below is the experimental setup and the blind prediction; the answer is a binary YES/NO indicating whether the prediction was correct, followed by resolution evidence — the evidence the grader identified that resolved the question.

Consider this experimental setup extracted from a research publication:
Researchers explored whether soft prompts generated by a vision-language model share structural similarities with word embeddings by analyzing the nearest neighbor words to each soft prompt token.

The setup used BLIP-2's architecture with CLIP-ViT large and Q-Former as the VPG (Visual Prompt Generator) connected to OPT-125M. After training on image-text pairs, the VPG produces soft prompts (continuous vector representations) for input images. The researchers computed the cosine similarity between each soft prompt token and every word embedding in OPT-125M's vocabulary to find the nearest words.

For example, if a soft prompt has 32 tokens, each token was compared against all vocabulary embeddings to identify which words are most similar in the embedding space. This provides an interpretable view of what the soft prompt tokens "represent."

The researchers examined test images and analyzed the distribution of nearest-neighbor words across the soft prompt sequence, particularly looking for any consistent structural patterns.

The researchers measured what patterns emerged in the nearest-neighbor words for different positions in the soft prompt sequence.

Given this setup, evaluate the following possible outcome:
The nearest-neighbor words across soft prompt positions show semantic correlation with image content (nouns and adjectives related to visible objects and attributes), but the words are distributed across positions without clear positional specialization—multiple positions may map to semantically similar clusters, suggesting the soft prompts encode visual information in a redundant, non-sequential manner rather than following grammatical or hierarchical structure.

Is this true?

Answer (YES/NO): NO